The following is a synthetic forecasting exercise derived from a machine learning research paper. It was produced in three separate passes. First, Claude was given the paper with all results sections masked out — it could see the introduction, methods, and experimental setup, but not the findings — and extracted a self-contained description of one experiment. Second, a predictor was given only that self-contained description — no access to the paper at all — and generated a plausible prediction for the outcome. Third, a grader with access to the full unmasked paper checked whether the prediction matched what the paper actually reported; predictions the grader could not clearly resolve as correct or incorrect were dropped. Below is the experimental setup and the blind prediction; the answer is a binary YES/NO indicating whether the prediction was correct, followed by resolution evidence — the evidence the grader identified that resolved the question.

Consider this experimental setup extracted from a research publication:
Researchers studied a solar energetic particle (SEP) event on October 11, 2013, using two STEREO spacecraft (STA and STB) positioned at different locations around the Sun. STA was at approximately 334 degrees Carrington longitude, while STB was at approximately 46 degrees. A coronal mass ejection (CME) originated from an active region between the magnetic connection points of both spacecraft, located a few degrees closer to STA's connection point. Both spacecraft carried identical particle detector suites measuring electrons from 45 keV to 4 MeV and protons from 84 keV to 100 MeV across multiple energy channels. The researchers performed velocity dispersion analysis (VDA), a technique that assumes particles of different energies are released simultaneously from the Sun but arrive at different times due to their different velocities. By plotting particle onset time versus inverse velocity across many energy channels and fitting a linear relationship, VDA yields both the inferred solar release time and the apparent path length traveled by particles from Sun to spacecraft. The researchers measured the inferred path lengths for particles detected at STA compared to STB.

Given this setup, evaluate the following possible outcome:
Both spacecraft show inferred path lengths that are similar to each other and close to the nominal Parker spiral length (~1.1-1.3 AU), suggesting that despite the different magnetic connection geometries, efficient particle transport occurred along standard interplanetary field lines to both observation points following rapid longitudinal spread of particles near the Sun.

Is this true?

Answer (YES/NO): NO